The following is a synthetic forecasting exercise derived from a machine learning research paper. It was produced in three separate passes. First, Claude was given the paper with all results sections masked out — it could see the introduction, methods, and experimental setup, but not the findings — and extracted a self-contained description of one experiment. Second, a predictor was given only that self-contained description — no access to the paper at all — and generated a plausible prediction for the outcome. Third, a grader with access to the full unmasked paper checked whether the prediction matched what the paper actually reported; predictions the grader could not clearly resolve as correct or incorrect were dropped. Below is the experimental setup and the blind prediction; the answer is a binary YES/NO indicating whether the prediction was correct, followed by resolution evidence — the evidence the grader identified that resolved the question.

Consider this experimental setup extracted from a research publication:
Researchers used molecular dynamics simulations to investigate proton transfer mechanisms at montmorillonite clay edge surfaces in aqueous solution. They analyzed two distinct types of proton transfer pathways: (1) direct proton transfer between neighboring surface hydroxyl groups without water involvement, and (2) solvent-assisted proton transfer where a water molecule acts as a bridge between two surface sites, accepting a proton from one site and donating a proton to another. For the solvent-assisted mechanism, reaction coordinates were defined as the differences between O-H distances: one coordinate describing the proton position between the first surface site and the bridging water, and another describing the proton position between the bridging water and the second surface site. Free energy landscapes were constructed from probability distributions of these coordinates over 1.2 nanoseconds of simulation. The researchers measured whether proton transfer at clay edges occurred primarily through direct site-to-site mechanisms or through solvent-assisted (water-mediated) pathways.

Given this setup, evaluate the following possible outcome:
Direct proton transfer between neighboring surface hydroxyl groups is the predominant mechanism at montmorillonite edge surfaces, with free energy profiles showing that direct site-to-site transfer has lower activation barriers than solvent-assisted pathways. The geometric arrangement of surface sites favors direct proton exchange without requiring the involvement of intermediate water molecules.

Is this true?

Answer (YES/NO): NO